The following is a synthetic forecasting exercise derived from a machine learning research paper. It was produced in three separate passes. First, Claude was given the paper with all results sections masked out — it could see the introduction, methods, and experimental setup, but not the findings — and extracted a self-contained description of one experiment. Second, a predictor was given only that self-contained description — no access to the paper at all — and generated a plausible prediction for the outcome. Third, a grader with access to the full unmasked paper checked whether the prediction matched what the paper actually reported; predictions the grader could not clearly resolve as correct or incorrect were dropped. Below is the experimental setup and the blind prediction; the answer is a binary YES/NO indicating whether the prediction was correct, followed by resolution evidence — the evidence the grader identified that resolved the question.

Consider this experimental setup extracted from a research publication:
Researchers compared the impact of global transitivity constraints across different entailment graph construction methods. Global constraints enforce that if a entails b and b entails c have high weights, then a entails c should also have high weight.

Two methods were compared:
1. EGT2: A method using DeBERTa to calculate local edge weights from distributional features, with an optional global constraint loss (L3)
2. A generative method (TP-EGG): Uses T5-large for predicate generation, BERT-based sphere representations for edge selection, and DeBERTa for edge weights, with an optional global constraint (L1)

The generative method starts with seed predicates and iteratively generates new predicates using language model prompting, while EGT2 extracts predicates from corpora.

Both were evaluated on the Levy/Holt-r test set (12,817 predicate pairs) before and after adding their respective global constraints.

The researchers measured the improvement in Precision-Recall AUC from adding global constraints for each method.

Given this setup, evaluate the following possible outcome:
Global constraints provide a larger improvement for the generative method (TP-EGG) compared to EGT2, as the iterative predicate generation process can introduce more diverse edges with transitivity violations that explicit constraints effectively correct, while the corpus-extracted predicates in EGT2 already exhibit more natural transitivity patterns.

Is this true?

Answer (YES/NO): NO